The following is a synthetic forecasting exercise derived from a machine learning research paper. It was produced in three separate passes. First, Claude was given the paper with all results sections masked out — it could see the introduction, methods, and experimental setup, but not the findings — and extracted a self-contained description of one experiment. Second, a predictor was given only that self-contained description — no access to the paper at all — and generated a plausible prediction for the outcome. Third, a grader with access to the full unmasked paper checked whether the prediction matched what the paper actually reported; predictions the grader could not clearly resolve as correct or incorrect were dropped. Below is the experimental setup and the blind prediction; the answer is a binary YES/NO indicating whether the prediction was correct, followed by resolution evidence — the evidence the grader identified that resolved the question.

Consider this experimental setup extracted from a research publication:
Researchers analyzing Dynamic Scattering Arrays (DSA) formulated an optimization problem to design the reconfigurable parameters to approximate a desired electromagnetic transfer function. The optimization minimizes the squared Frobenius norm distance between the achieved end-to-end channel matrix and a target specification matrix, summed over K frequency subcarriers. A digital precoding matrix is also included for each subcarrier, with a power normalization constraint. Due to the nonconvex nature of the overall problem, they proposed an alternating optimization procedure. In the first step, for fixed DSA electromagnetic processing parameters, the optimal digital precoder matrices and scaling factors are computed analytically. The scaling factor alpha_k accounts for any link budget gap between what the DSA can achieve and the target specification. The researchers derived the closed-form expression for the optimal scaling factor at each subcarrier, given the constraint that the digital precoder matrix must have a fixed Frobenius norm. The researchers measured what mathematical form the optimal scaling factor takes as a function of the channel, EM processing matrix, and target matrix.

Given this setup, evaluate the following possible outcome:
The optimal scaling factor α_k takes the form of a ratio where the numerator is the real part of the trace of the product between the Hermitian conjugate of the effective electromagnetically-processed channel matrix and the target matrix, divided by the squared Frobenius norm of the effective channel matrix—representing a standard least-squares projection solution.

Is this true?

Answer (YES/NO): NO